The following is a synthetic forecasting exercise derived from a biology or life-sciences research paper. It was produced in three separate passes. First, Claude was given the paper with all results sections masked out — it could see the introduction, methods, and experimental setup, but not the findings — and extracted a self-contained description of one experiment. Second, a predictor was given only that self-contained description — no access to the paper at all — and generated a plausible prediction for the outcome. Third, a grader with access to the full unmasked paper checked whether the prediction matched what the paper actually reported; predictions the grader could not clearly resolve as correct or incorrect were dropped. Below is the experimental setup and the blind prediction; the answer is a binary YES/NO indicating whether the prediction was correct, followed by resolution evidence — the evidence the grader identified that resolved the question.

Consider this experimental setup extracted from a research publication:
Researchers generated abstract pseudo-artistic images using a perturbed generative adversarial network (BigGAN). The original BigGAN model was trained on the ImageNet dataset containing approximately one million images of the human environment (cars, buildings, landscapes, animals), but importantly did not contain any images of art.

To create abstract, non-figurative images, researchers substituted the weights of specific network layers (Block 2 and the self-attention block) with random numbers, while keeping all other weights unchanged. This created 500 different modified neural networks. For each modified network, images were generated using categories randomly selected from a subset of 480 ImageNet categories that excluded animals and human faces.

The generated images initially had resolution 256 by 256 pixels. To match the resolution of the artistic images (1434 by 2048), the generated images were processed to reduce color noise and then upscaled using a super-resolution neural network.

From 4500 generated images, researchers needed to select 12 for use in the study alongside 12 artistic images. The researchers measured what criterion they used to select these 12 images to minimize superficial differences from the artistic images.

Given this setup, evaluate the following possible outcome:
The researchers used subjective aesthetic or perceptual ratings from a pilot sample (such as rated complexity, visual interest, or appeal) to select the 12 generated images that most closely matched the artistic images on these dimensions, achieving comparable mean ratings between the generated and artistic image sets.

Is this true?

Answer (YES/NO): NO